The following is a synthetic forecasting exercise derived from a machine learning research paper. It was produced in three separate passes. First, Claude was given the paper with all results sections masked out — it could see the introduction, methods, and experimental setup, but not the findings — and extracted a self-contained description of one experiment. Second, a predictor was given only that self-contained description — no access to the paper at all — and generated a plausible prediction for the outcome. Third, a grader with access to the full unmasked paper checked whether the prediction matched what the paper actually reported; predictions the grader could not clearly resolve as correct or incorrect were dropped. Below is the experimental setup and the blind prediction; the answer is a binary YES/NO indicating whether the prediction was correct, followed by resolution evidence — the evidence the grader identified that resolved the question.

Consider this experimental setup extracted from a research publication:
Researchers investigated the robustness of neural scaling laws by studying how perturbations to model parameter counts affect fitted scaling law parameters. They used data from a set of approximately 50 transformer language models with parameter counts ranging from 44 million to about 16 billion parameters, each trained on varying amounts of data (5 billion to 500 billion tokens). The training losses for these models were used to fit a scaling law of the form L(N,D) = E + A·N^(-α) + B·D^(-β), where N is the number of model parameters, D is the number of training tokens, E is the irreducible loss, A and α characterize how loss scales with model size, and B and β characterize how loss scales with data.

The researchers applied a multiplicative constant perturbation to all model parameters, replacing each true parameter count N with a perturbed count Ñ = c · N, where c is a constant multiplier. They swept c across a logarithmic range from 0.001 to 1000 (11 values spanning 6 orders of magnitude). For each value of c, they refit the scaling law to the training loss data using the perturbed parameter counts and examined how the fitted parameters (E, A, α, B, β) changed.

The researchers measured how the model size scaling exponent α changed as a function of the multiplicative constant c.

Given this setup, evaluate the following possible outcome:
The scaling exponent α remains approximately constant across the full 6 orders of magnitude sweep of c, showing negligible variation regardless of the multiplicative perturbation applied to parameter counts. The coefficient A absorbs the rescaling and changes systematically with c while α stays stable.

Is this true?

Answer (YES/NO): YES